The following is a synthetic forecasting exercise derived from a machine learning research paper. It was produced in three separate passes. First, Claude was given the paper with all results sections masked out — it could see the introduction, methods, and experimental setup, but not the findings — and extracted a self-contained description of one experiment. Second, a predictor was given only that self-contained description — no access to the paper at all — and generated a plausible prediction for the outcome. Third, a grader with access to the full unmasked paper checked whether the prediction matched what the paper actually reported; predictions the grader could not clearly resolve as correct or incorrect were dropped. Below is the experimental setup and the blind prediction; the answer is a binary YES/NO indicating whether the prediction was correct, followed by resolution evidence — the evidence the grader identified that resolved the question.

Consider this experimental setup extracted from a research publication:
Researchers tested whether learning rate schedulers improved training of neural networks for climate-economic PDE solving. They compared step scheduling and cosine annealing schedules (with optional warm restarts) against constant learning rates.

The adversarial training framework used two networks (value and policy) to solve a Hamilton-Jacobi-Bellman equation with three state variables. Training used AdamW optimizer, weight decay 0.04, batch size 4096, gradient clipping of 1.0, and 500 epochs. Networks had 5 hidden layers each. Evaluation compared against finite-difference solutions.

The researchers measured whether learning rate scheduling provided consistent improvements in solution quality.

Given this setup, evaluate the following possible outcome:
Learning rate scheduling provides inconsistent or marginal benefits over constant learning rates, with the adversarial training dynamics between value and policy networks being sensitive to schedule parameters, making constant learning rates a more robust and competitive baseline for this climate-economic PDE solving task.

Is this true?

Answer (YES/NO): YES